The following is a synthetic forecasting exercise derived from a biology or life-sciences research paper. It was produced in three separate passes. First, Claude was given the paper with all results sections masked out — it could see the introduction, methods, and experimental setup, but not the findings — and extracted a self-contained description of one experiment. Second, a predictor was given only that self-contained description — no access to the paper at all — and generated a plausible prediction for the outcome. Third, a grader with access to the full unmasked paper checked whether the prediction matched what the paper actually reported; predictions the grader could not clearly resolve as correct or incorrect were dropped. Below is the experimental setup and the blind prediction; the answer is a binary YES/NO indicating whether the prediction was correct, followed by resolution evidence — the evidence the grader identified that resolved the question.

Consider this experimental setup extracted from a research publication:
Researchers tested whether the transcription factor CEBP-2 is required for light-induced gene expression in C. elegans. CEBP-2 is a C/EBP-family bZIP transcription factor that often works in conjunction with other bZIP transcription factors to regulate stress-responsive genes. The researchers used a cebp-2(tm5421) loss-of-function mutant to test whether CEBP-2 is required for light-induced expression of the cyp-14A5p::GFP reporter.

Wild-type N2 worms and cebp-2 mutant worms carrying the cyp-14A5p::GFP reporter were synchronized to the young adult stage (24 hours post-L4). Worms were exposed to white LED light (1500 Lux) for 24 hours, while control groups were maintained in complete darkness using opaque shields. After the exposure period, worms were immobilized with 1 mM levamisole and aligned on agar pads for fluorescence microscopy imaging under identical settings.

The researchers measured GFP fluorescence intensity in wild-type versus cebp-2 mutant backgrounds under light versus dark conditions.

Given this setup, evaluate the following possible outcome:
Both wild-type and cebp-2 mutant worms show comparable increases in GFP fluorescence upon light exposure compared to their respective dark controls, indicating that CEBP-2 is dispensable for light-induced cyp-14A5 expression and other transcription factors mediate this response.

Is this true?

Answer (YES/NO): NO